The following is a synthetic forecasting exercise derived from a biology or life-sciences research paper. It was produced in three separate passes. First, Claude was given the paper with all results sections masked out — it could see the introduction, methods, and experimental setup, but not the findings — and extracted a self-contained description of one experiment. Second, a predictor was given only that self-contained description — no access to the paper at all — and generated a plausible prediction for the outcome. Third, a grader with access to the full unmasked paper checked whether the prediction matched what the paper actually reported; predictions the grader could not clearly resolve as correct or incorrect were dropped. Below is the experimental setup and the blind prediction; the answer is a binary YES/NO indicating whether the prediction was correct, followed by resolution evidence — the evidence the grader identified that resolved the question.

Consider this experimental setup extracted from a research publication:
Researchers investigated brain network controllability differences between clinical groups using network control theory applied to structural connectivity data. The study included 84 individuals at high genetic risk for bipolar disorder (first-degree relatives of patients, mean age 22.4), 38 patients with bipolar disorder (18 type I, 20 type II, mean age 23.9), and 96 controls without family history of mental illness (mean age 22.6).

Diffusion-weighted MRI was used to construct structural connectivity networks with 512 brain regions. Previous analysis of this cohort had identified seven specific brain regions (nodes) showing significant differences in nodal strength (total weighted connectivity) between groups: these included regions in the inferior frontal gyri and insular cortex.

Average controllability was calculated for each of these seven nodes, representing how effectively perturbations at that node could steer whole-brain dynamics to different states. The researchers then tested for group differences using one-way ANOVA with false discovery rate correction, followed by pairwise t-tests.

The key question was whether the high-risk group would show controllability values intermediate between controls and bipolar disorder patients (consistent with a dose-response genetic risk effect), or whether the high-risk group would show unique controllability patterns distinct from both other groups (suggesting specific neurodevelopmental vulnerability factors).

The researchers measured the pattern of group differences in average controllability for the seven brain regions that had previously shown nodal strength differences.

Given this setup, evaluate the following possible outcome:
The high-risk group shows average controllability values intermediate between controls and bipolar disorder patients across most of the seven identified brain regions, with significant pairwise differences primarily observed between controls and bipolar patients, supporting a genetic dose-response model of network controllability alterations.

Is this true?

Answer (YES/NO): NO